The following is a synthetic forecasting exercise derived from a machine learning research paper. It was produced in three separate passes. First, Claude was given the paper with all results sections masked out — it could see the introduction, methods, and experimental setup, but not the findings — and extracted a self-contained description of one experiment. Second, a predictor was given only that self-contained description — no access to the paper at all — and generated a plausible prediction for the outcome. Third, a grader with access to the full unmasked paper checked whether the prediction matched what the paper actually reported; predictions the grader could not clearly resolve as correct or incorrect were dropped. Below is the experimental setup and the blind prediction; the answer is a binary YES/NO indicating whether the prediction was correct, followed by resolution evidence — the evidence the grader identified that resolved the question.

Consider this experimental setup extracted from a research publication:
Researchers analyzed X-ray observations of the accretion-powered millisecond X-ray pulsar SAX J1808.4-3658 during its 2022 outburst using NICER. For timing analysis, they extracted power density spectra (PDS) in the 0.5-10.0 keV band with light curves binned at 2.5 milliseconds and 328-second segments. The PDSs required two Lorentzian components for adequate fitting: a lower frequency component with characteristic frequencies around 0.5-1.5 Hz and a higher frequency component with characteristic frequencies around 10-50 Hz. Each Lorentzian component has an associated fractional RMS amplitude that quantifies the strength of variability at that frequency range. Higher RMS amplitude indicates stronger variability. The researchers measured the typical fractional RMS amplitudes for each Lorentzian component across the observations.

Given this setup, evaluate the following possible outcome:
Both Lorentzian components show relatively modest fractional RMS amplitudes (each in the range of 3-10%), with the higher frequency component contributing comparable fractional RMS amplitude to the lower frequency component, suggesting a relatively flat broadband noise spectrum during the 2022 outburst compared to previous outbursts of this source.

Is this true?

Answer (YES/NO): NO